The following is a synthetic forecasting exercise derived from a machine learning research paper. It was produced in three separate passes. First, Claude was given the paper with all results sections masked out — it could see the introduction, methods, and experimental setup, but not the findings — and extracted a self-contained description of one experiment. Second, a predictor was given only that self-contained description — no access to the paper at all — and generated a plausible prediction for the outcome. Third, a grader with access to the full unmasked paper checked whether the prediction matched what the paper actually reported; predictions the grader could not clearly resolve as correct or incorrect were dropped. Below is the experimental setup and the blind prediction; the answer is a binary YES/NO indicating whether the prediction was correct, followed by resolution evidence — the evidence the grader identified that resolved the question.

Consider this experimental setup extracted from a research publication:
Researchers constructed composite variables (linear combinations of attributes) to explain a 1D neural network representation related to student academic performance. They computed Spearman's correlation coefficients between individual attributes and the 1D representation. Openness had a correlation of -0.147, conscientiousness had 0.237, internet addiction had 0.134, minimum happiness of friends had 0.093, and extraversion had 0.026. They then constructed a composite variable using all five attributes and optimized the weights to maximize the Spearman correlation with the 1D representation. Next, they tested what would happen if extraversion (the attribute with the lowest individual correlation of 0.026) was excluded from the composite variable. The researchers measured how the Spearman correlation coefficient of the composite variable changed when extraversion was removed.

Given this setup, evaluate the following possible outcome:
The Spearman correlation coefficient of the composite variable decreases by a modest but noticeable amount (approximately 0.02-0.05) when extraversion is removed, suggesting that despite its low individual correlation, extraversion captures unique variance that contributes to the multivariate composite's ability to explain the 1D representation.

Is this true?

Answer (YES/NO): NO